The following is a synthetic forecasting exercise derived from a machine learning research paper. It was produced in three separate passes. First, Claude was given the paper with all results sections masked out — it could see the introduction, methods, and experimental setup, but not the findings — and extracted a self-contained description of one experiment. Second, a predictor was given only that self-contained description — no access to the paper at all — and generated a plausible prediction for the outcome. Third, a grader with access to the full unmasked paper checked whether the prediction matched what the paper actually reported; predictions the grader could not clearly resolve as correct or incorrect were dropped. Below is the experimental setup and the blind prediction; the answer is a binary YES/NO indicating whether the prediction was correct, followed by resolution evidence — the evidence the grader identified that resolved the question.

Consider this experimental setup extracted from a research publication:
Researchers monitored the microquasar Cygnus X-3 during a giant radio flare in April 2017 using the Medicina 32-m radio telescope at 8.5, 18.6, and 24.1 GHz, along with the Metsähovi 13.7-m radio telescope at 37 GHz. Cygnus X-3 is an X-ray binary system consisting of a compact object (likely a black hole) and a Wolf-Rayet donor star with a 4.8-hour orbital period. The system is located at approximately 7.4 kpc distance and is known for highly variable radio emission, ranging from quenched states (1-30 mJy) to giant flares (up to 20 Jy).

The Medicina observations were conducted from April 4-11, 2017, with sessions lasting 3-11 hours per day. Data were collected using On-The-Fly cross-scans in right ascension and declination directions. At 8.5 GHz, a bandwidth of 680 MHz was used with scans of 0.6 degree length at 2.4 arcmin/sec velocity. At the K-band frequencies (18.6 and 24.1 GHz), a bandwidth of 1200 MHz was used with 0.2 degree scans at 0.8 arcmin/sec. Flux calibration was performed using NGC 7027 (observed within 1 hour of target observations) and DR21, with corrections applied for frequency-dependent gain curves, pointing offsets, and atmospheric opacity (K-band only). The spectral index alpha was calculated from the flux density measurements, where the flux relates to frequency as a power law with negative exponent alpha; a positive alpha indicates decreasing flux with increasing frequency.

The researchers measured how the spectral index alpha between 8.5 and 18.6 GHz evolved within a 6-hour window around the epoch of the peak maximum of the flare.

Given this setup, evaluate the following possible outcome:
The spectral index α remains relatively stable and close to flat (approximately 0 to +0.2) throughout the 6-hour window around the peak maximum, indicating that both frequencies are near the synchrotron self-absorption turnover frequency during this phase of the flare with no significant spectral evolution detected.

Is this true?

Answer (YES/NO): NO